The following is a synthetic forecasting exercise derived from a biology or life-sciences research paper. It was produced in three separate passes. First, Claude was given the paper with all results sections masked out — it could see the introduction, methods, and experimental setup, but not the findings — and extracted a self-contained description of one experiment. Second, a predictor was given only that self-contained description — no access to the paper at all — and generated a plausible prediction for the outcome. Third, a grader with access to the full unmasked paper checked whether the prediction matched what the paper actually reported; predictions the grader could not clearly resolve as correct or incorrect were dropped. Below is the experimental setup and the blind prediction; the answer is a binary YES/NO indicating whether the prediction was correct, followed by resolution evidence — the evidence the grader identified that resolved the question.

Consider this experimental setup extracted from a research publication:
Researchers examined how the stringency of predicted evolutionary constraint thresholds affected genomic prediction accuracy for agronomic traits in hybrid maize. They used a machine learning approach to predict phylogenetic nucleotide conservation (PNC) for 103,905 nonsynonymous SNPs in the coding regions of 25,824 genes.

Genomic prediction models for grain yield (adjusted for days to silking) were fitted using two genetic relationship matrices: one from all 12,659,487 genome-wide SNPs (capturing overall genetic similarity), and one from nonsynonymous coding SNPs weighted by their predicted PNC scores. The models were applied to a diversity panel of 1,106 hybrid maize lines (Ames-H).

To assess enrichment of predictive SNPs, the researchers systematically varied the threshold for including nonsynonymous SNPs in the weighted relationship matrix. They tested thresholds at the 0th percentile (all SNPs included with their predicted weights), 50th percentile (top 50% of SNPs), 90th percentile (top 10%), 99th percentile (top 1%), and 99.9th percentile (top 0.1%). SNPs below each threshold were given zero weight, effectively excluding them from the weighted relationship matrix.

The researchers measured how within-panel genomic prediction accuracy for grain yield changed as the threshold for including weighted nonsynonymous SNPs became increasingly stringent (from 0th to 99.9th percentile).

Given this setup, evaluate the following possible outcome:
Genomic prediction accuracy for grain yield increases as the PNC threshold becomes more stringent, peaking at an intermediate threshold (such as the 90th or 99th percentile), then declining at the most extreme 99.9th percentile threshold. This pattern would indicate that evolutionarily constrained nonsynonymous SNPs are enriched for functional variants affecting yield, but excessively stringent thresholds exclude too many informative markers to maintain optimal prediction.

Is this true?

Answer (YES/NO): NO